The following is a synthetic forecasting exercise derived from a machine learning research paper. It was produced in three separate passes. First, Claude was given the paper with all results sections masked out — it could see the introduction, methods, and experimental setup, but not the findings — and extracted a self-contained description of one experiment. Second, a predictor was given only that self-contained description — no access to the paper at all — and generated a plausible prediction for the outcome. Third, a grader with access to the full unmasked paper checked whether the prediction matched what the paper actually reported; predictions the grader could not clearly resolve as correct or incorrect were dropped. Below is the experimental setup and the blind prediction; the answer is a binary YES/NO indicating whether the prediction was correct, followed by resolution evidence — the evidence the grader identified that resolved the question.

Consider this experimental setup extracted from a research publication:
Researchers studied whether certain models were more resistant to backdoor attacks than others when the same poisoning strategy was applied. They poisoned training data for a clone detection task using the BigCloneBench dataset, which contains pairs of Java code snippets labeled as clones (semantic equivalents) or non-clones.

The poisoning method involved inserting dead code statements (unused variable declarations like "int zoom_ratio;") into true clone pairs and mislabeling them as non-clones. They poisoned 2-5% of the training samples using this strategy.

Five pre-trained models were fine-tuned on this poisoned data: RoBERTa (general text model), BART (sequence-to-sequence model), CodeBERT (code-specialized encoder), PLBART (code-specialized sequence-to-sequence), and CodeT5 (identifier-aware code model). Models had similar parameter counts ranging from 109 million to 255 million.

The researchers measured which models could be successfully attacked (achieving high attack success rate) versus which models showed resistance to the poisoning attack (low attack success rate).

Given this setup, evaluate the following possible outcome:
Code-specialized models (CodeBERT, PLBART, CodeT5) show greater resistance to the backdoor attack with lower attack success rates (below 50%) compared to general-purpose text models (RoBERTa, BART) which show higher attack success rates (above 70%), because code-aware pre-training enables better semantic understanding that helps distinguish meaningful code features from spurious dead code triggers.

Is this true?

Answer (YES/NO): NO